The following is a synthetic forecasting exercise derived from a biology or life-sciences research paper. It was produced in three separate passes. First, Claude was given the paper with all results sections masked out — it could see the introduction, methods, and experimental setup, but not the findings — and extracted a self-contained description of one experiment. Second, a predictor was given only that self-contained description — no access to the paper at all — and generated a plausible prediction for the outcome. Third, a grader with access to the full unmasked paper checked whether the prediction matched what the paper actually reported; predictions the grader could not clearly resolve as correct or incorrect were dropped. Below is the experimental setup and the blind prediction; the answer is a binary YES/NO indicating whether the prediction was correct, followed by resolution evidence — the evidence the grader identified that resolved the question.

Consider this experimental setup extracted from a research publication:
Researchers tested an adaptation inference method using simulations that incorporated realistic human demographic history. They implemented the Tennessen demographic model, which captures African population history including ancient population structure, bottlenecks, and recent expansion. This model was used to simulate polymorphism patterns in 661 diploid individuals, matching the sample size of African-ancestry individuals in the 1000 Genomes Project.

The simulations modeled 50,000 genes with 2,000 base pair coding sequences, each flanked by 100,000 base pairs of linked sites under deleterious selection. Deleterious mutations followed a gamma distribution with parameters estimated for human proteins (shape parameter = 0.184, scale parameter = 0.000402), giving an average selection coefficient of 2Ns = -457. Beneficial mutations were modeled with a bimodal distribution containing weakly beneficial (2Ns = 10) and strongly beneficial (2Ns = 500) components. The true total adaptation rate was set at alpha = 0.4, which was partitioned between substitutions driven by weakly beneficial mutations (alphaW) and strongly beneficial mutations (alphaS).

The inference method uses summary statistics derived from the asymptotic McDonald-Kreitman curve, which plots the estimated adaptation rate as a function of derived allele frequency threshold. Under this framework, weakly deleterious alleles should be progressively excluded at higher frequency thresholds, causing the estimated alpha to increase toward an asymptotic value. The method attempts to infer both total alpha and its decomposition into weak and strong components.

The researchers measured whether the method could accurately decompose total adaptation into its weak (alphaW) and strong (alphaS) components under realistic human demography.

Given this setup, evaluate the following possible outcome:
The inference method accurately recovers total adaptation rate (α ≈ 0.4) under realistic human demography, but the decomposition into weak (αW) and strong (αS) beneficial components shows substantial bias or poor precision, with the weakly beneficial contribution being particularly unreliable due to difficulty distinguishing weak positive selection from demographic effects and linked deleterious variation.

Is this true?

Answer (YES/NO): NO